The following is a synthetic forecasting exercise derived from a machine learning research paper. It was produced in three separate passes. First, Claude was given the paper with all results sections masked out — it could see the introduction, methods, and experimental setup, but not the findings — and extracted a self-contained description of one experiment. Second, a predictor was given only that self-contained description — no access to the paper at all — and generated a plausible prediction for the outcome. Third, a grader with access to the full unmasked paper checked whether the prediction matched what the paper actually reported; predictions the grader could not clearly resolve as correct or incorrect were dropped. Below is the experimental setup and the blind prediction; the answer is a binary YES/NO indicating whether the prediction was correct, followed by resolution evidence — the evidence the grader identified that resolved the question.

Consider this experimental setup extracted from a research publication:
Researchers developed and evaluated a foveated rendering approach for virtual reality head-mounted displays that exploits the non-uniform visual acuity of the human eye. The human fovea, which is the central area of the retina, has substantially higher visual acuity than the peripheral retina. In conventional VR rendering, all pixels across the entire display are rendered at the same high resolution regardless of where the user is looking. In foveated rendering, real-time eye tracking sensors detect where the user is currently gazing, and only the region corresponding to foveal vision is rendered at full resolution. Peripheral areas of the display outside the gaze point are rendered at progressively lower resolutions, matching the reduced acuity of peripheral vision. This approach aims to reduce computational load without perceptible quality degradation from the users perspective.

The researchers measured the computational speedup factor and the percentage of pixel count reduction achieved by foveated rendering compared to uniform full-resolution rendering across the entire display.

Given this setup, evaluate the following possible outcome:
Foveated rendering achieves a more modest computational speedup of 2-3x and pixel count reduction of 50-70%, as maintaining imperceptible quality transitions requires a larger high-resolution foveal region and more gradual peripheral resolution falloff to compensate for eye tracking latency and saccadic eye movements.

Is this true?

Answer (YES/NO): YES